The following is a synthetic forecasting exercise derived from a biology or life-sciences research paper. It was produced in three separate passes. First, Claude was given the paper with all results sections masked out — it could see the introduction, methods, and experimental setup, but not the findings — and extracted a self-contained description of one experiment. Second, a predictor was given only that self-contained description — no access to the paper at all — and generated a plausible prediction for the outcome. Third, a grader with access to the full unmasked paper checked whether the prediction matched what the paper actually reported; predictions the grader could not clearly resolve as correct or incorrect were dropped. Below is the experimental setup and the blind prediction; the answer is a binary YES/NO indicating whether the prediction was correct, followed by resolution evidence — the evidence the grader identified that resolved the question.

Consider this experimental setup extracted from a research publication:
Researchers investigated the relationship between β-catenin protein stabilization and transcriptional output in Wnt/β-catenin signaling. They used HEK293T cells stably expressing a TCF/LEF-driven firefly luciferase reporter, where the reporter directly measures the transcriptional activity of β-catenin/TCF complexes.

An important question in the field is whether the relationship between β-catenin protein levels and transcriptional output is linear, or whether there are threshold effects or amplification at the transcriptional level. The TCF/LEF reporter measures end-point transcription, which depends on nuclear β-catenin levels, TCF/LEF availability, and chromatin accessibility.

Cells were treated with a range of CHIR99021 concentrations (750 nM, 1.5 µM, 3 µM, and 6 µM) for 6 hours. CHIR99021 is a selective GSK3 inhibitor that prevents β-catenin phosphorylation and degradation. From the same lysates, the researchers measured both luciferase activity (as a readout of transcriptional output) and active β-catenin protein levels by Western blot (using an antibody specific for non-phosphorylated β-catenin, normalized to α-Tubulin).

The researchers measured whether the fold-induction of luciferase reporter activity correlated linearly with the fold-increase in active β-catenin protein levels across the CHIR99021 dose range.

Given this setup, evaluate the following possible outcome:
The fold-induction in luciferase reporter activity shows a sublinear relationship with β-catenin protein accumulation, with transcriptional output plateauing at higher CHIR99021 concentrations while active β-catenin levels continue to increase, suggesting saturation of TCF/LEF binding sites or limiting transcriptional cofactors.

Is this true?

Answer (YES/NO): NO